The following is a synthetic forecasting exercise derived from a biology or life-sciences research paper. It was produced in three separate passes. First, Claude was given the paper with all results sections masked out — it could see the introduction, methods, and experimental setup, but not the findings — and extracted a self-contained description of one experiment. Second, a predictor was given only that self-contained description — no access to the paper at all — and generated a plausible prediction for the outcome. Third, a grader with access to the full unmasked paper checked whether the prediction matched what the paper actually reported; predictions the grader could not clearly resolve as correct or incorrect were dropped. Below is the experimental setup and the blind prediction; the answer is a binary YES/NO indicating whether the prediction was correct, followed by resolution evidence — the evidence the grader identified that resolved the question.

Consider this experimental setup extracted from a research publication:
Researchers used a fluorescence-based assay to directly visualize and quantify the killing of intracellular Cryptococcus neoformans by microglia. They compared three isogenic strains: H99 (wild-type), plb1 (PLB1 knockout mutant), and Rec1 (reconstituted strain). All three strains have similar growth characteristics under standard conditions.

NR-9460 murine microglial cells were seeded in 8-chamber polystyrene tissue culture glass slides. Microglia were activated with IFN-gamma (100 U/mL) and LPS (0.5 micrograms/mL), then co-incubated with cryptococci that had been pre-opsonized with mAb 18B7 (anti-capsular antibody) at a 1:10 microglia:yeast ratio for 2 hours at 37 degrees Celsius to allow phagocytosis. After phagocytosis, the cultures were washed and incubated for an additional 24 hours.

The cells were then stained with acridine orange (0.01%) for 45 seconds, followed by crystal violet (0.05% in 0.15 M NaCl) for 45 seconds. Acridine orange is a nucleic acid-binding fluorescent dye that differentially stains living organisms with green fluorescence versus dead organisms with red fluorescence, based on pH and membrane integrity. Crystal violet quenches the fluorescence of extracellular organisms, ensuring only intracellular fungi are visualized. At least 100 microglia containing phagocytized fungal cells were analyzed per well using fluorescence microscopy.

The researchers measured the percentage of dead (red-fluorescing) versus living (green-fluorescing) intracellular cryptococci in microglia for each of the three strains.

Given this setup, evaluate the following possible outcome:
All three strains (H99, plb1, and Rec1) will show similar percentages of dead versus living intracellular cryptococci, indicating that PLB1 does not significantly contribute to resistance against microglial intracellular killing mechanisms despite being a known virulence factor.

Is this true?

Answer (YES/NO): NO